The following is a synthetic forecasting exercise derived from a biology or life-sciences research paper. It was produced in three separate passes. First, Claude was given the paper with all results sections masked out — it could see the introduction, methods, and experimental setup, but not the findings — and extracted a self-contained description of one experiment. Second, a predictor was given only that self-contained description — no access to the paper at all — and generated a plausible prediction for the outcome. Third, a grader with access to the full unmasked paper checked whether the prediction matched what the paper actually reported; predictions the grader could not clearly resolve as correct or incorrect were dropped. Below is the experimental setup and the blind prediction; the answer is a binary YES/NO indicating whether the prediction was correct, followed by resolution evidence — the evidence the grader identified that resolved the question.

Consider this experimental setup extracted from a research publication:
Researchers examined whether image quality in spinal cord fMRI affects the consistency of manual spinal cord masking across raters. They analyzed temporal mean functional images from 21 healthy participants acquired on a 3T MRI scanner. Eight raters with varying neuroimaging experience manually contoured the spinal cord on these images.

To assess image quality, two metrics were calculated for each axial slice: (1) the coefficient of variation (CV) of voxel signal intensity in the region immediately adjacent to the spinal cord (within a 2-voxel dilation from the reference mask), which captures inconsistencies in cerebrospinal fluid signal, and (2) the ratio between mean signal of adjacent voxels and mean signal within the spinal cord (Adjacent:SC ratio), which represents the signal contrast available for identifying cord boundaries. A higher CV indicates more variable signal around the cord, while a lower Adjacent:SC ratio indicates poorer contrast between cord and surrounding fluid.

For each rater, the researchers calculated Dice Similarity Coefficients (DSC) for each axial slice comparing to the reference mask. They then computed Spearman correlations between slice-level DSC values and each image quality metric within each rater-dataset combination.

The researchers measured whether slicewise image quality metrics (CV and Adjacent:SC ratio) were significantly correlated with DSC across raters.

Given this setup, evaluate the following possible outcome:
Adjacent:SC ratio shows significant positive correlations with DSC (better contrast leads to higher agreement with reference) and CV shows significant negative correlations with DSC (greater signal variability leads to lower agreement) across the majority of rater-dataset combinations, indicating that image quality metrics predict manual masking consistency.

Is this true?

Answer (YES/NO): YES